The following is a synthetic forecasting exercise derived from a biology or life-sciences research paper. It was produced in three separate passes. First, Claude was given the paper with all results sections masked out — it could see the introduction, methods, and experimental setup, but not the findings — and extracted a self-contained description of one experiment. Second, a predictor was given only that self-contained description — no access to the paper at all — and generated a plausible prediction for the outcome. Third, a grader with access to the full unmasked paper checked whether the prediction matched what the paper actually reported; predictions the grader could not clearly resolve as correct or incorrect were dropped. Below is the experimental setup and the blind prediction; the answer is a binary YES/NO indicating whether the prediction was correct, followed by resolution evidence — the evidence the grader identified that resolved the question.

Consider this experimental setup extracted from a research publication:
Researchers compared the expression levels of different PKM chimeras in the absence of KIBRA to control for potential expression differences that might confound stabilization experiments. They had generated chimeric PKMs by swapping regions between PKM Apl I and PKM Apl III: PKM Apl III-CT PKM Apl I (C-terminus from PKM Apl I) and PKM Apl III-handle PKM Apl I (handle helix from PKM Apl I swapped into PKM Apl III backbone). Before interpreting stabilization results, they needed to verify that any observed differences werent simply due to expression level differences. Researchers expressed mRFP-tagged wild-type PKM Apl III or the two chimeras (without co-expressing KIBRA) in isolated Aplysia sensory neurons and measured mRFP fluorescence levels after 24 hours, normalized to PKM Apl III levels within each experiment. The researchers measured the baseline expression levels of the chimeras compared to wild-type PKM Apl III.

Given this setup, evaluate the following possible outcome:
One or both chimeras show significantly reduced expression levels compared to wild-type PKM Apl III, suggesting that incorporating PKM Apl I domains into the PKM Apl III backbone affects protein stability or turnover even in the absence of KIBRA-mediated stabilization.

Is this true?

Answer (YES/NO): YES